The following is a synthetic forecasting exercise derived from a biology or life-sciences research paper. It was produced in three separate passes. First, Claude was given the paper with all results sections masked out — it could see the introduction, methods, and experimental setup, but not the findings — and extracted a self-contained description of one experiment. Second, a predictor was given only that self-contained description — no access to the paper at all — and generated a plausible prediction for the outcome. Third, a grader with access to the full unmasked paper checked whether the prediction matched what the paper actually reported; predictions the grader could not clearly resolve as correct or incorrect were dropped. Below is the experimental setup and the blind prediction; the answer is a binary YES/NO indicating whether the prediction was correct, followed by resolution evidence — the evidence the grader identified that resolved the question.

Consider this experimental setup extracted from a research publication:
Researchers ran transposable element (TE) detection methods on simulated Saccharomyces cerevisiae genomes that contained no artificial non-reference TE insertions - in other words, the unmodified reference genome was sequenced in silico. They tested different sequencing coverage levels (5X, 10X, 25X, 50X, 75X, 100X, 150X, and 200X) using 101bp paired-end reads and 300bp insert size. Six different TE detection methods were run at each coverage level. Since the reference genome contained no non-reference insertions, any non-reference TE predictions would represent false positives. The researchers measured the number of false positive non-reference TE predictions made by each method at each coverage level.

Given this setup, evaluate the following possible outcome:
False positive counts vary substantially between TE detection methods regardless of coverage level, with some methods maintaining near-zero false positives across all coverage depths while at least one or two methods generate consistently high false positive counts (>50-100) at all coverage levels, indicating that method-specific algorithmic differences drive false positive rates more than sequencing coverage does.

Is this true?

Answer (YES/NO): NO